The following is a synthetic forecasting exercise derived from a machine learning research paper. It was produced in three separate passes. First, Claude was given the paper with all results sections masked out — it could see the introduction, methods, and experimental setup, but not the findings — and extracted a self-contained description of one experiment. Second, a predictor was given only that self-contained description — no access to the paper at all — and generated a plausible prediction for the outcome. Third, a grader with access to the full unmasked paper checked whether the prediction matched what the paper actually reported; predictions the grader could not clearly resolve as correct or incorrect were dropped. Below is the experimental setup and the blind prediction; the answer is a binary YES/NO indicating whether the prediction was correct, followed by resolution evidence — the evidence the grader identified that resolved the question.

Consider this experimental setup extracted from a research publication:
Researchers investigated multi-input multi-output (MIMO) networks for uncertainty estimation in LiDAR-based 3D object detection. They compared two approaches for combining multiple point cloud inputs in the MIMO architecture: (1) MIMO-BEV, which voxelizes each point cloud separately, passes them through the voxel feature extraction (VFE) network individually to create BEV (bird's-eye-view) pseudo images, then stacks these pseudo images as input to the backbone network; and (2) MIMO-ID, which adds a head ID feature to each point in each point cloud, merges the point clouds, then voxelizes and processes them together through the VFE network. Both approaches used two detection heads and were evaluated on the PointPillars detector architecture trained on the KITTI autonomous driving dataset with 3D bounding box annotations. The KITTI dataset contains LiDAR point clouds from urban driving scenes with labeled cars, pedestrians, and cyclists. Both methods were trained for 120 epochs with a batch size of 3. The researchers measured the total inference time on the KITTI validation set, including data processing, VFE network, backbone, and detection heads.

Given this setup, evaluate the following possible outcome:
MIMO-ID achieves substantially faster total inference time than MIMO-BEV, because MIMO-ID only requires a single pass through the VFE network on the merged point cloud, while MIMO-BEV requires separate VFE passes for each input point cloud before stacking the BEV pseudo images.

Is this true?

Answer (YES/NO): NO